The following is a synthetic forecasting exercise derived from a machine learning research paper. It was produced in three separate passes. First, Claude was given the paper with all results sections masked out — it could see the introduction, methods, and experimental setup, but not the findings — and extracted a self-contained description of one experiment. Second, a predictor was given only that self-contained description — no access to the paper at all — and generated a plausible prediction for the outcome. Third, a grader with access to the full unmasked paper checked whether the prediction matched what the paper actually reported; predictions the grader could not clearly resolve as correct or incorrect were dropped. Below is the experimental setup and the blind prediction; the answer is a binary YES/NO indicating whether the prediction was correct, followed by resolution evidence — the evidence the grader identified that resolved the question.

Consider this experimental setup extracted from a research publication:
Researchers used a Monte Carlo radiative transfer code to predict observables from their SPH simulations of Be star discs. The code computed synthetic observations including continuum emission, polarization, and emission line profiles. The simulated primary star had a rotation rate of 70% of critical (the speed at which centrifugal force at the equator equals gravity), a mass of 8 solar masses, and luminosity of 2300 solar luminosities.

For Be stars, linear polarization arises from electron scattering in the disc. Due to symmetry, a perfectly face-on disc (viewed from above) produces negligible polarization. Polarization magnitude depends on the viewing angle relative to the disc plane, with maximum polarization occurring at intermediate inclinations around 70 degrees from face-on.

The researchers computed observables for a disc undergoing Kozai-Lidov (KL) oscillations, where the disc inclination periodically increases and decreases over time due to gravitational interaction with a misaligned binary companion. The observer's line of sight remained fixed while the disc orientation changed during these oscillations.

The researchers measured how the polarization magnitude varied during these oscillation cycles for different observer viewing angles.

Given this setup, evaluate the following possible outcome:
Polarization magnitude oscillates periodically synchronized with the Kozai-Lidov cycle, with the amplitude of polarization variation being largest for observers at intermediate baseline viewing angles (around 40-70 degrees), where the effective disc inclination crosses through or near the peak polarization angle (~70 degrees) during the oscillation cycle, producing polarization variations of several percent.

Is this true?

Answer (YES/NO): NO